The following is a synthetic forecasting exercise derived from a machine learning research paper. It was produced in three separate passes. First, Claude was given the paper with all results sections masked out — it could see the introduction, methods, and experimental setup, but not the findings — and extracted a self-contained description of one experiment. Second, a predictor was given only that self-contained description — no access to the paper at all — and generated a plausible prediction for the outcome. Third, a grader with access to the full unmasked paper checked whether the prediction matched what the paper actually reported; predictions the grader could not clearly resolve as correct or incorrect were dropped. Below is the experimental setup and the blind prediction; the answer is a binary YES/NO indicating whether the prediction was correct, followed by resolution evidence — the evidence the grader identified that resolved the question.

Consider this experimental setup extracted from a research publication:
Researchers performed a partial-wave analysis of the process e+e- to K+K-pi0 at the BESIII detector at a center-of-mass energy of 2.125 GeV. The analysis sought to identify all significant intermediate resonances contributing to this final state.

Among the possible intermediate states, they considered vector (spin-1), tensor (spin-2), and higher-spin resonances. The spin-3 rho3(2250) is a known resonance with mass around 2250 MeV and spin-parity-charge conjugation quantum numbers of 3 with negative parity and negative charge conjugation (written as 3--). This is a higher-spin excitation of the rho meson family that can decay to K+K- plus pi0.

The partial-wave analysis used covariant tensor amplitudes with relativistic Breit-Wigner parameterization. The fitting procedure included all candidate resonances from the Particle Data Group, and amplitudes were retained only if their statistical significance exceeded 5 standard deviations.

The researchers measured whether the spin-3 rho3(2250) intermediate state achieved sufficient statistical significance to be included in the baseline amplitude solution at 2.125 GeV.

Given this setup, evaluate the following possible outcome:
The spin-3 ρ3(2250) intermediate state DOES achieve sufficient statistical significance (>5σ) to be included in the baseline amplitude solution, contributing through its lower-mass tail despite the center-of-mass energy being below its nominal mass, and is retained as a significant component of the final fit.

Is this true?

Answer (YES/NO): YES